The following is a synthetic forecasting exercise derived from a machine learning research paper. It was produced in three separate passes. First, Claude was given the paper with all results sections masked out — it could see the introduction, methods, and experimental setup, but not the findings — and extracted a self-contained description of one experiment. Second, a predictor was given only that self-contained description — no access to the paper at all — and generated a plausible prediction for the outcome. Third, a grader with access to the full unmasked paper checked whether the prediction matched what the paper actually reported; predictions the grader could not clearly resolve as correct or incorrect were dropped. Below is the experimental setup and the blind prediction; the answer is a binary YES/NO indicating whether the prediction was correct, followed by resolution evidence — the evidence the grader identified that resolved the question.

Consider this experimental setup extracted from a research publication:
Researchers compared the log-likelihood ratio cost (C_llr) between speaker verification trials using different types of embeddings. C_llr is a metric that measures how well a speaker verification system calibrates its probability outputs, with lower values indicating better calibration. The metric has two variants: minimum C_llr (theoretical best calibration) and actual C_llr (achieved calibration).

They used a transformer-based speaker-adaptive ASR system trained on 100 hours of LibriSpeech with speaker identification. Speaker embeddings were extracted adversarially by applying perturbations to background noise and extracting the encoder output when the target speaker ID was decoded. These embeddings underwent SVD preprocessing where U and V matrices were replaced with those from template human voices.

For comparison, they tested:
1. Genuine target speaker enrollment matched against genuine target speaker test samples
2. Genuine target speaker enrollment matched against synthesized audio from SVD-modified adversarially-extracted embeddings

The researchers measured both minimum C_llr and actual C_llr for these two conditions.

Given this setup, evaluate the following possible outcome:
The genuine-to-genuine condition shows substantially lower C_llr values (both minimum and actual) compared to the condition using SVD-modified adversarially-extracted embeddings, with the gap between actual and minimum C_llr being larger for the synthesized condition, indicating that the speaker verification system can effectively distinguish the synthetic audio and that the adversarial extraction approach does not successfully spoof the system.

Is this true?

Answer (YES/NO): NO